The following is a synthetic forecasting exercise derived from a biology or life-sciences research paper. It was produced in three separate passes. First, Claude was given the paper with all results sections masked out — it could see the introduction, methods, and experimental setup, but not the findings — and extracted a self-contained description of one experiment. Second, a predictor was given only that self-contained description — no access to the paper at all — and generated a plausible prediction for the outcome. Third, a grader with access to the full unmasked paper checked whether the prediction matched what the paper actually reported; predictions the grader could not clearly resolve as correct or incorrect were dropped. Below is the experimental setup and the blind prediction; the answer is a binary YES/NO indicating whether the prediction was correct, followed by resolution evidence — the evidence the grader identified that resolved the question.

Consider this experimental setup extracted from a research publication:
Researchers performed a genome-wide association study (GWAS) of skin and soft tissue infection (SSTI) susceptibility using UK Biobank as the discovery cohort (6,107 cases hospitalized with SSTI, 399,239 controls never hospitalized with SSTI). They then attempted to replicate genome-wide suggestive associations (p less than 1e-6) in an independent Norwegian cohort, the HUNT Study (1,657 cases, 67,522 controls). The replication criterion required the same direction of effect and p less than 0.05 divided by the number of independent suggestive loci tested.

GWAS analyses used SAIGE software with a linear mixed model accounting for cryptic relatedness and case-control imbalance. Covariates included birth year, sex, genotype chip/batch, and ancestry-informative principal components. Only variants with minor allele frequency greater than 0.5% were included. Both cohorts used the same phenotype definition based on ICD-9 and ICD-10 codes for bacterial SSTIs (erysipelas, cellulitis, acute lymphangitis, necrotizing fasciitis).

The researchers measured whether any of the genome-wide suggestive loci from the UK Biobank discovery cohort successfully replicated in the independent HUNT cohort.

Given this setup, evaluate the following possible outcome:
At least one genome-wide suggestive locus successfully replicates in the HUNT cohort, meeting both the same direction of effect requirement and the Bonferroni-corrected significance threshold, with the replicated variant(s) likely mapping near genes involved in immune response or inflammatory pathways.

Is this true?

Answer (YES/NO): YES